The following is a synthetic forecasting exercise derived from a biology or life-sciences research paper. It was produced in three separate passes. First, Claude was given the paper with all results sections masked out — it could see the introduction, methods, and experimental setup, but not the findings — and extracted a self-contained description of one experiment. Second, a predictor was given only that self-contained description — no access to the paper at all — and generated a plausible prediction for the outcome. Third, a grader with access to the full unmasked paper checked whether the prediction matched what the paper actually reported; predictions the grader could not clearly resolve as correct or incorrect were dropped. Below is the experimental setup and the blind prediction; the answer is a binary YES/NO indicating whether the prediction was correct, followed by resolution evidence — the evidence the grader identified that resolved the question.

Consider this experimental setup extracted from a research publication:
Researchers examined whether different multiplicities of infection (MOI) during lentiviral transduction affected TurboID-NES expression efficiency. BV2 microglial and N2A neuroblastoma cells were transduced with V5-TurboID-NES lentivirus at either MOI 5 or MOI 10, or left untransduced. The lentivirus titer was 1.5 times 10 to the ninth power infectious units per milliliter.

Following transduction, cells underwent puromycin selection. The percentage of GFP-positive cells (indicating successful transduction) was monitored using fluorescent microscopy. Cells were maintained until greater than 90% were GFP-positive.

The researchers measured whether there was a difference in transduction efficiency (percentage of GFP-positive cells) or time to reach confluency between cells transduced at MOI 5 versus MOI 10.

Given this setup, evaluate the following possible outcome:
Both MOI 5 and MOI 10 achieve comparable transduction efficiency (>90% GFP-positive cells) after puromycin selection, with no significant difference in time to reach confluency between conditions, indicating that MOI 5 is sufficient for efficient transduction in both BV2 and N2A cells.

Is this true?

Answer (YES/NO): NO